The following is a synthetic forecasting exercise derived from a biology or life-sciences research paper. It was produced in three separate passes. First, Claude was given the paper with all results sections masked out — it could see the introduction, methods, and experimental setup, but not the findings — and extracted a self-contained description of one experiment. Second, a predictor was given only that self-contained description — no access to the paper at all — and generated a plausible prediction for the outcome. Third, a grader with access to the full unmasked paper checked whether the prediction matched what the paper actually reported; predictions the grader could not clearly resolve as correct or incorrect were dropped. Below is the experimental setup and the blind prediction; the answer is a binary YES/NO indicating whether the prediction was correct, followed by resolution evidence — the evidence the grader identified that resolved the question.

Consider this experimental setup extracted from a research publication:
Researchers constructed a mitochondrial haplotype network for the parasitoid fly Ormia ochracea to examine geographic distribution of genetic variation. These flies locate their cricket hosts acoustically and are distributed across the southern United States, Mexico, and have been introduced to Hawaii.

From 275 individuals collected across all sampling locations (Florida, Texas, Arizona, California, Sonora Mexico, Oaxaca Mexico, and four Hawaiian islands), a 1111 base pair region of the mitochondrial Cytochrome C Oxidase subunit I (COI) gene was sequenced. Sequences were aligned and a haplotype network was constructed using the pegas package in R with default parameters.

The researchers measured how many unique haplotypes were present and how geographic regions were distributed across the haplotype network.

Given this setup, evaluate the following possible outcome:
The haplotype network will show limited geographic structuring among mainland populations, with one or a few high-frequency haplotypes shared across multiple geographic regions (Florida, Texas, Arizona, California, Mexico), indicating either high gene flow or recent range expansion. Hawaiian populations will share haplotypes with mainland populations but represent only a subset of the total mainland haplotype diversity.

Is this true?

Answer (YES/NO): NO